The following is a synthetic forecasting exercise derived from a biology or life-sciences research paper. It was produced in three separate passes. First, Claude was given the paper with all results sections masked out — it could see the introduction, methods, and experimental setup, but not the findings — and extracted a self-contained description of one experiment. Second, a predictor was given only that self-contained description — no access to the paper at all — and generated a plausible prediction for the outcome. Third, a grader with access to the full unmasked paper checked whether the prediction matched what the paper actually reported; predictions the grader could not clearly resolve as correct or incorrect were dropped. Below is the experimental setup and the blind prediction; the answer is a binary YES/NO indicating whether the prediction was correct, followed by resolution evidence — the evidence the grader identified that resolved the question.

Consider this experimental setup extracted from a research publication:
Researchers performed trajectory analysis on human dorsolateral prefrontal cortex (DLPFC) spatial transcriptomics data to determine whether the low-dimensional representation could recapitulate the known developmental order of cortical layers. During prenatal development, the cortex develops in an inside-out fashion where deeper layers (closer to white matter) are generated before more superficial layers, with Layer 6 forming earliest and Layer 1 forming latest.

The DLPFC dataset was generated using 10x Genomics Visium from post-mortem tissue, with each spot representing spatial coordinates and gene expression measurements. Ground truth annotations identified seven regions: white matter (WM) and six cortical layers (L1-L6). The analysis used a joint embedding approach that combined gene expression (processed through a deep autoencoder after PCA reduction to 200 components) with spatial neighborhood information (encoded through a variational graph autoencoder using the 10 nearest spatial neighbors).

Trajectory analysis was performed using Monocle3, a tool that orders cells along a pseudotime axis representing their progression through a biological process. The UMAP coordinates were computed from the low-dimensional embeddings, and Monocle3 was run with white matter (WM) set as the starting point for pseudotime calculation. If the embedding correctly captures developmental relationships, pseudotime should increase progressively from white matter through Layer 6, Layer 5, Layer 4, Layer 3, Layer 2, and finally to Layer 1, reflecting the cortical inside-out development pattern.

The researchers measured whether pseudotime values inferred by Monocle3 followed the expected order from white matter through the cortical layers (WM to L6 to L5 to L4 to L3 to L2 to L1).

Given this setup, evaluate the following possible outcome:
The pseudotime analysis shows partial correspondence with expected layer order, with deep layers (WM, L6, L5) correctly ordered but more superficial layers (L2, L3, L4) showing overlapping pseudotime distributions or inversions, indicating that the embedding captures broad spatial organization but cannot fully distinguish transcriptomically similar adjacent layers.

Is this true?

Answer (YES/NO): NO